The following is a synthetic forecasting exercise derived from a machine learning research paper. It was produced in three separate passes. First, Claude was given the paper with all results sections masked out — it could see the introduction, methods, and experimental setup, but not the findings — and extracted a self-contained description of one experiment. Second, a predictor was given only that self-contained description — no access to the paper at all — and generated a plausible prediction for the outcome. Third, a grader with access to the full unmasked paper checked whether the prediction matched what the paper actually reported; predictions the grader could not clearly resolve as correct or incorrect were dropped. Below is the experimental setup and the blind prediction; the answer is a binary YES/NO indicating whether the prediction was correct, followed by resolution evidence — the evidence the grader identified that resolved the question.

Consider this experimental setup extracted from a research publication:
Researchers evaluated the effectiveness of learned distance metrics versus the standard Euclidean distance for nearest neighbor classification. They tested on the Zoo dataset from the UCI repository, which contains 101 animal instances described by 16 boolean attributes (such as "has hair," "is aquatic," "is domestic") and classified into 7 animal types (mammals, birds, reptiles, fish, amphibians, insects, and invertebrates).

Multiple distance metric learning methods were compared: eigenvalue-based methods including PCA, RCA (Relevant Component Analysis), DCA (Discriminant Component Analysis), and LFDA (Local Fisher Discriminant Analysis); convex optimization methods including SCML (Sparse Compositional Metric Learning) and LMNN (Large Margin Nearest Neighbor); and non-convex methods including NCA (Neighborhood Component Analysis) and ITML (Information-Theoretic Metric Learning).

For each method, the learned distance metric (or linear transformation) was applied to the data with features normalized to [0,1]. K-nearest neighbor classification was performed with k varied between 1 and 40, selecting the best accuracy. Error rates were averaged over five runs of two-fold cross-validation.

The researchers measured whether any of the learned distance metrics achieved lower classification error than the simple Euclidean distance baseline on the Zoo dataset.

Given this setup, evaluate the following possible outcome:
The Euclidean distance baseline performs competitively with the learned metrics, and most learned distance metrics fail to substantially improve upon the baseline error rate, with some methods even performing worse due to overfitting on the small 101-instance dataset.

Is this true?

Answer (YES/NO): YES